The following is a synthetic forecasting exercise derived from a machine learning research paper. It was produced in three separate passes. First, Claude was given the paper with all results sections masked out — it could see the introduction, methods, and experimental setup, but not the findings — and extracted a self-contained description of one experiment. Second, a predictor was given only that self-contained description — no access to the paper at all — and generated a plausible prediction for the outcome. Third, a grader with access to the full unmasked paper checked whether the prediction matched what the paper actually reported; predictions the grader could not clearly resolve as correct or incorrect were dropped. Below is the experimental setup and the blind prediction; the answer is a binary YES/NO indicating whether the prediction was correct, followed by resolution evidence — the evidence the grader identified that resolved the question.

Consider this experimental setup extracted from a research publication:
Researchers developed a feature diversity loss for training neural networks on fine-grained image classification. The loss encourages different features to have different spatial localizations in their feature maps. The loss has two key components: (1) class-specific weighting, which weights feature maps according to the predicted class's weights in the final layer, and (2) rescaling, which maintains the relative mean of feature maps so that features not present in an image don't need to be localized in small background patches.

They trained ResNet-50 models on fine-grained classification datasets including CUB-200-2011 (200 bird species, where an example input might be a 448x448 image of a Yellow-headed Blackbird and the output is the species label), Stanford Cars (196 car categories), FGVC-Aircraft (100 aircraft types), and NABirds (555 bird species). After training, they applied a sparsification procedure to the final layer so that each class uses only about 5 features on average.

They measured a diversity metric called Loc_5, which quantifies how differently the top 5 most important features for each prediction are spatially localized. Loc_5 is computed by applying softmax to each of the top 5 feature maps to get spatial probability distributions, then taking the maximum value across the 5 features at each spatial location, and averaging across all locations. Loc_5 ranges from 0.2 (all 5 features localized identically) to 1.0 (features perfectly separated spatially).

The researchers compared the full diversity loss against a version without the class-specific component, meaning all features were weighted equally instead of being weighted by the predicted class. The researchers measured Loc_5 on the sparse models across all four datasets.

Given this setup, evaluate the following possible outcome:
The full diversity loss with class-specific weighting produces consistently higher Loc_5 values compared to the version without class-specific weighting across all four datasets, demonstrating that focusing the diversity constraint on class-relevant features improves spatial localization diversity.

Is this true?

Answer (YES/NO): NO